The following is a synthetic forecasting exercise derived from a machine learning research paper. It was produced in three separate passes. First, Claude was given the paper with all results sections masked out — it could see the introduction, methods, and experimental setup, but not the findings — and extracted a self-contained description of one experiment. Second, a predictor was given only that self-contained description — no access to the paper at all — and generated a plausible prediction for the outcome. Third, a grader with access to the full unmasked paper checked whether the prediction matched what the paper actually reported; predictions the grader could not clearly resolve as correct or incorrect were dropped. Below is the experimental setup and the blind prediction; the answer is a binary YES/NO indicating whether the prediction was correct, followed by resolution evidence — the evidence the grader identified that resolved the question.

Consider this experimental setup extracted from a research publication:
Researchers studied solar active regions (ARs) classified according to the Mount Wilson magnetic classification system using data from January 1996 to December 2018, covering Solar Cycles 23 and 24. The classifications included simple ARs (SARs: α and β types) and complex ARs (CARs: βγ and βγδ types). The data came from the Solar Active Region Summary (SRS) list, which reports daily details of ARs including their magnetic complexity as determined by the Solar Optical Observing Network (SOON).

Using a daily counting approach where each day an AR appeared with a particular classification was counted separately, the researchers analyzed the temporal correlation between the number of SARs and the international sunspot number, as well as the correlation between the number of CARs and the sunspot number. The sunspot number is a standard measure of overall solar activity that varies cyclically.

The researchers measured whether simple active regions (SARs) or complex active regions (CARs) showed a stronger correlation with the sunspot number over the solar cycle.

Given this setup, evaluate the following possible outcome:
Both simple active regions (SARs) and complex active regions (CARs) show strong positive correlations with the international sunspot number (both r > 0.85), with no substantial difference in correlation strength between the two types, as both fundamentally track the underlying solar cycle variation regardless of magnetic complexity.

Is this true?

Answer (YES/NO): NO